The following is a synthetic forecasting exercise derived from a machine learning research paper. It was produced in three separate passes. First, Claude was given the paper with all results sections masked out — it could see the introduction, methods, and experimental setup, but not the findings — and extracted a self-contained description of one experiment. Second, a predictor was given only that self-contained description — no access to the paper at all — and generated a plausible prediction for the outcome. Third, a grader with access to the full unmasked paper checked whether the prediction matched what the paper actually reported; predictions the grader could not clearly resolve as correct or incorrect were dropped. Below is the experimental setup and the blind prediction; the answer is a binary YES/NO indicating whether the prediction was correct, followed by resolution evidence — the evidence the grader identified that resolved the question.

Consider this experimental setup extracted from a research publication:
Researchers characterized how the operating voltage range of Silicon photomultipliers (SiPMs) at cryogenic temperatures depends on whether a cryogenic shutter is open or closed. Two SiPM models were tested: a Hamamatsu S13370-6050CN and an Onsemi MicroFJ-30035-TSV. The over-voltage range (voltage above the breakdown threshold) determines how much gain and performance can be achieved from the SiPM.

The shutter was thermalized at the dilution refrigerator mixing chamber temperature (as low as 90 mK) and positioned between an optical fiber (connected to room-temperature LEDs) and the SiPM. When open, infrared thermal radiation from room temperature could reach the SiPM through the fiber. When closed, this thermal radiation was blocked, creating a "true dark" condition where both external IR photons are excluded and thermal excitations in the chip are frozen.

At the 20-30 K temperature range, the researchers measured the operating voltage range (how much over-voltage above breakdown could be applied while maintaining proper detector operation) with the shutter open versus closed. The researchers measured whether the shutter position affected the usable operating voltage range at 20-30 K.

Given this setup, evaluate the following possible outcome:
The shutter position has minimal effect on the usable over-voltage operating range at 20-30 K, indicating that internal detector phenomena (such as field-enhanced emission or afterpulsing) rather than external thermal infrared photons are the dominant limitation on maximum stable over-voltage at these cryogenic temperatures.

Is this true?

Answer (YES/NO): NO